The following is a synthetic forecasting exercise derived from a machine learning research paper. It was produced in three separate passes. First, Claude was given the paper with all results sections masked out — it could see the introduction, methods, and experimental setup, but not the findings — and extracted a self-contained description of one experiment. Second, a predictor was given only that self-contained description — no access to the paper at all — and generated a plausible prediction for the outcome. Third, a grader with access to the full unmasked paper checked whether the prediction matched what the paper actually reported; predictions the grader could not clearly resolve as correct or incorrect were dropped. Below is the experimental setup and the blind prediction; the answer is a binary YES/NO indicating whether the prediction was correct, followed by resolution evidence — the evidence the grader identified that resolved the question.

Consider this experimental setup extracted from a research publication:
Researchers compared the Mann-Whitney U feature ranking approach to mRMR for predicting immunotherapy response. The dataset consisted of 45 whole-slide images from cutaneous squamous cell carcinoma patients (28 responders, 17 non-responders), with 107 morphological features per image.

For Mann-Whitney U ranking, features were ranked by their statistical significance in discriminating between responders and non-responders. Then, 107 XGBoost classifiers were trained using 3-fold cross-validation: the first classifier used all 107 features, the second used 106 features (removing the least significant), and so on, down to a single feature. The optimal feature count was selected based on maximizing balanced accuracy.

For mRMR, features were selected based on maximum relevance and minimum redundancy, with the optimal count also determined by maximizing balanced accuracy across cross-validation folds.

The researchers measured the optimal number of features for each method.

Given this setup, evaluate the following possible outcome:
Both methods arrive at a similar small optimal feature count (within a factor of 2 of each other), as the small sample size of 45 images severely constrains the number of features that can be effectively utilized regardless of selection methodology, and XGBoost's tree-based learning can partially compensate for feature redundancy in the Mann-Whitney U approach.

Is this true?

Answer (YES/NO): NO